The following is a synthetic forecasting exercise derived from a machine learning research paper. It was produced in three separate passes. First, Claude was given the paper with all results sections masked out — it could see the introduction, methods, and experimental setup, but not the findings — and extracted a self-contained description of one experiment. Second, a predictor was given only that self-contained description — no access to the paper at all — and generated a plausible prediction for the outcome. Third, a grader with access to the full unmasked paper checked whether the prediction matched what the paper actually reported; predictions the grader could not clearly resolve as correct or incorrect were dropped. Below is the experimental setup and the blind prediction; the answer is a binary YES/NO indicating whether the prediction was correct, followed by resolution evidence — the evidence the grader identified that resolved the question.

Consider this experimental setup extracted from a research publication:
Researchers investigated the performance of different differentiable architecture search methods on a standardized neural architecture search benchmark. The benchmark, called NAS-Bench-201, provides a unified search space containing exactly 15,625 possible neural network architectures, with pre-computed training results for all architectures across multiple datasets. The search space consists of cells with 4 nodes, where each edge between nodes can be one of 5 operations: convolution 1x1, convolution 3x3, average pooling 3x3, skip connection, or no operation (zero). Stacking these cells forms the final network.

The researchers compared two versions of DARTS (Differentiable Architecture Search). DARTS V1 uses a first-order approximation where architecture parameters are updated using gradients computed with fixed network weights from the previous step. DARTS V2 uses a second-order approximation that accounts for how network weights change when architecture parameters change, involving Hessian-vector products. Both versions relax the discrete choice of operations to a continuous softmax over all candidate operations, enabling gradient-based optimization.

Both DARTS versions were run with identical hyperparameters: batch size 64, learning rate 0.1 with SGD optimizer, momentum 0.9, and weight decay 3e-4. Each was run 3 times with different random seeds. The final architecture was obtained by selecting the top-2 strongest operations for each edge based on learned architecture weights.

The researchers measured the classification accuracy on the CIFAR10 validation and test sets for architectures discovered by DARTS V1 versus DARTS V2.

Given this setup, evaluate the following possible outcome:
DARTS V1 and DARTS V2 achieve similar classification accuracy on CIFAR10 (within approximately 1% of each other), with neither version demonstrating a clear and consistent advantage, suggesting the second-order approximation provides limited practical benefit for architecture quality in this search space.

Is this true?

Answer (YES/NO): YES